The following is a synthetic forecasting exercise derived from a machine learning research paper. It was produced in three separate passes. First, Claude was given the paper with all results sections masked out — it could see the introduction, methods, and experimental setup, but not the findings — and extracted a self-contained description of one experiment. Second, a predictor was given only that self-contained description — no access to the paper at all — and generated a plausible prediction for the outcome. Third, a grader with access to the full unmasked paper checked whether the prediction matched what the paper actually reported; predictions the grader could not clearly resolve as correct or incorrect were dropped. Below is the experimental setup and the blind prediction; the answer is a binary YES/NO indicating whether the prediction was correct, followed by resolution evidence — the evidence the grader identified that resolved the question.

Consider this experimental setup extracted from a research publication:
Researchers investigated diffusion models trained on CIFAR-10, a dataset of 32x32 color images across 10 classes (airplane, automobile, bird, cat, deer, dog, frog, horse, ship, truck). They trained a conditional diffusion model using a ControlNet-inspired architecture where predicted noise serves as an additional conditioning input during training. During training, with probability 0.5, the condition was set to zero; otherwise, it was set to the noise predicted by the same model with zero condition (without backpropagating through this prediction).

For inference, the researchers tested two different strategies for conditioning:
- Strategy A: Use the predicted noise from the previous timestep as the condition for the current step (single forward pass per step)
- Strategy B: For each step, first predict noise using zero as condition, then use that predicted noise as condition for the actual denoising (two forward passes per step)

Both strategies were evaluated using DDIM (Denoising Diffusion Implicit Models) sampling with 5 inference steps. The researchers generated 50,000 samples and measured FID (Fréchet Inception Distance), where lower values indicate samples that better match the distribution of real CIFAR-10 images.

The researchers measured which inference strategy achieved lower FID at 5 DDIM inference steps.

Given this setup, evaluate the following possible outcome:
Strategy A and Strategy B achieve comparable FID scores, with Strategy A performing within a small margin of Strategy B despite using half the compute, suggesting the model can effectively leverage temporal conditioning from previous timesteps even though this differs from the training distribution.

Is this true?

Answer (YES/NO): NO